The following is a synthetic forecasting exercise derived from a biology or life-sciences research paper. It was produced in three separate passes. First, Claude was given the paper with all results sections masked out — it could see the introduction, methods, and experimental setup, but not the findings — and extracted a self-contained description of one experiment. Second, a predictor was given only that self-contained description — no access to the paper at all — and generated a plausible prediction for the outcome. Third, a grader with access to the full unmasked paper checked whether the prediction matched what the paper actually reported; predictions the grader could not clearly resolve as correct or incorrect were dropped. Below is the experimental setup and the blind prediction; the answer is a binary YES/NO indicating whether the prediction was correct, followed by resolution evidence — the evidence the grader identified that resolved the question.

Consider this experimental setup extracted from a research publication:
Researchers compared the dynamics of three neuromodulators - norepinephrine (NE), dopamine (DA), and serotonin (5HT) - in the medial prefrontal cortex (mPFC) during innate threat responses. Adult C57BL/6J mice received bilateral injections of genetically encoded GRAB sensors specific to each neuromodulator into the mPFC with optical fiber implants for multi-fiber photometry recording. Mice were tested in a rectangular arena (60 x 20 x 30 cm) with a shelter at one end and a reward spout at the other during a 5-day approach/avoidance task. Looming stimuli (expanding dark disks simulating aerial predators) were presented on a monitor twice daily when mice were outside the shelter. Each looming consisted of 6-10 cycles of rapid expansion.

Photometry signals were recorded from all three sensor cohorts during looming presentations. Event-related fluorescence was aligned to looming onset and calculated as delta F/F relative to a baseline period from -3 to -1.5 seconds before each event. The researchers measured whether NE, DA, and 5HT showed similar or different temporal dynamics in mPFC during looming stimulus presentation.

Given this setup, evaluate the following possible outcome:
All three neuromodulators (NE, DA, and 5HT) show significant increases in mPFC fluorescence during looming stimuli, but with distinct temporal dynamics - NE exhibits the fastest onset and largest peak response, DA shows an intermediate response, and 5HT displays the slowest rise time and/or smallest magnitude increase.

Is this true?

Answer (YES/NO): NO